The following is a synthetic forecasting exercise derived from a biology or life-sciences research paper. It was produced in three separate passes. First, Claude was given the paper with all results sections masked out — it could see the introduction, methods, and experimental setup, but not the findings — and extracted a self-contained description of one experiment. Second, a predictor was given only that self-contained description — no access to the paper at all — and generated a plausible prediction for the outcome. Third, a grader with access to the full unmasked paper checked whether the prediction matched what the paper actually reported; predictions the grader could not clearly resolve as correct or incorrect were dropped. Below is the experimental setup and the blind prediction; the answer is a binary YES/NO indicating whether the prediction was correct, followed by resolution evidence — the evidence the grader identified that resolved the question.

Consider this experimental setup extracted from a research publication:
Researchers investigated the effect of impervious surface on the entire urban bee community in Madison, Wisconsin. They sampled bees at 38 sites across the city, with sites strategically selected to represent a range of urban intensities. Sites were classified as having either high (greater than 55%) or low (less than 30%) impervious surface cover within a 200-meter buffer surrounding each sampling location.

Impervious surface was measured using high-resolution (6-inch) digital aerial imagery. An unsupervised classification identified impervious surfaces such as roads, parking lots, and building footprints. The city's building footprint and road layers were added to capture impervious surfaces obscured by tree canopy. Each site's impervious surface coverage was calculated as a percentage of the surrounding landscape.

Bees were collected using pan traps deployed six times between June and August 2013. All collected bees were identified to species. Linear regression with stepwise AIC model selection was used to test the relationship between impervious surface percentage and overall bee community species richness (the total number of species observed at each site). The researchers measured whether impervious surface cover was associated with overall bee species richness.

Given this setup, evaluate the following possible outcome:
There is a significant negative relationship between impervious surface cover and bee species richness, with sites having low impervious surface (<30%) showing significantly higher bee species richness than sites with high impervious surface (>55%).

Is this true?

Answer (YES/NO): YES